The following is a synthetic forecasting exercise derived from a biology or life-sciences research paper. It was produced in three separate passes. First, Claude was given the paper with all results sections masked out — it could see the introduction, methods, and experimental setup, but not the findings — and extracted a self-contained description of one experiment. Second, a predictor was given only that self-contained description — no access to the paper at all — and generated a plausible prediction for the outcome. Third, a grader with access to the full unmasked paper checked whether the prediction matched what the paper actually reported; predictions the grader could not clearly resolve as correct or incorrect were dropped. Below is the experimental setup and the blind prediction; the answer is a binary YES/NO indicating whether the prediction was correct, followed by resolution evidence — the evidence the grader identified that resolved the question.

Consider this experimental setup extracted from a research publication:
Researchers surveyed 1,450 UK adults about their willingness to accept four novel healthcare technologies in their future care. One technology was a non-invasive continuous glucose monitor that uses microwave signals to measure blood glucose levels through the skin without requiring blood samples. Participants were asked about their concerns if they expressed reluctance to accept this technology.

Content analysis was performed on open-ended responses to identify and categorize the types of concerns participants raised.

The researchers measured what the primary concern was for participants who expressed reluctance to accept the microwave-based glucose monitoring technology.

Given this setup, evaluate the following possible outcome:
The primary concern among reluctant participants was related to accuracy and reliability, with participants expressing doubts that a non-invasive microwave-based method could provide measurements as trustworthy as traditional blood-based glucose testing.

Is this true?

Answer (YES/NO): NO